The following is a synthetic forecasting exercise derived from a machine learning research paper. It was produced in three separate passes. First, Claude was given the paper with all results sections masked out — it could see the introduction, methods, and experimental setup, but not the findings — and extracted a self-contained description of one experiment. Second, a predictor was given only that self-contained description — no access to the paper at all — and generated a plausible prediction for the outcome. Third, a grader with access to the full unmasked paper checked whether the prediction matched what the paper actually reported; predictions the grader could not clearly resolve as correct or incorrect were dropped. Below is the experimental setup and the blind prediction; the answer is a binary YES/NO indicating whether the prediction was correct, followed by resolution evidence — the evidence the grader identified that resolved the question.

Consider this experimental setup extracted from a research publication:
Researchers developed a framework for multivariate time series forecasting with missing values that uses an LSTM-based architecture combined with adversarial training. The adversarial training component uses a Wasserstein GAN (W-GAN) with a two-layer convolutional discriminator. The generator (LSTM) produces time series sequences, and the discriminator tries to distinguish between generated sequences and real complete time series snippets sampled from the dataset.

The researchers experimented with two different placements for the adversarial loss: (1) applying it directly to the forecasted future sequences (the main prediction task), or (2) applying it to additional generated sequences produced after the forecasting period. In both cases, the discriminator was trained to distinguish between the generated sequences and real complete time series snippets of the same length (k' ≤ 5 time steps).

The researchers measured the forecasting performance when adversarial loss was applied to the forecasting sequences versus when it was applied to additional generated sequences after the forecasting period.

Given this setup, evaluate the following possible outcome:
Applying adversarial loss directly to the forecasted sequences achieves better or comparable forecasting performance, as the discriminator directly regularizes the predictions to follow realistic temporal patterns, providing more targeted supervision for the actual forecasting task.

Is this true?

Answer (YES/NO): NO